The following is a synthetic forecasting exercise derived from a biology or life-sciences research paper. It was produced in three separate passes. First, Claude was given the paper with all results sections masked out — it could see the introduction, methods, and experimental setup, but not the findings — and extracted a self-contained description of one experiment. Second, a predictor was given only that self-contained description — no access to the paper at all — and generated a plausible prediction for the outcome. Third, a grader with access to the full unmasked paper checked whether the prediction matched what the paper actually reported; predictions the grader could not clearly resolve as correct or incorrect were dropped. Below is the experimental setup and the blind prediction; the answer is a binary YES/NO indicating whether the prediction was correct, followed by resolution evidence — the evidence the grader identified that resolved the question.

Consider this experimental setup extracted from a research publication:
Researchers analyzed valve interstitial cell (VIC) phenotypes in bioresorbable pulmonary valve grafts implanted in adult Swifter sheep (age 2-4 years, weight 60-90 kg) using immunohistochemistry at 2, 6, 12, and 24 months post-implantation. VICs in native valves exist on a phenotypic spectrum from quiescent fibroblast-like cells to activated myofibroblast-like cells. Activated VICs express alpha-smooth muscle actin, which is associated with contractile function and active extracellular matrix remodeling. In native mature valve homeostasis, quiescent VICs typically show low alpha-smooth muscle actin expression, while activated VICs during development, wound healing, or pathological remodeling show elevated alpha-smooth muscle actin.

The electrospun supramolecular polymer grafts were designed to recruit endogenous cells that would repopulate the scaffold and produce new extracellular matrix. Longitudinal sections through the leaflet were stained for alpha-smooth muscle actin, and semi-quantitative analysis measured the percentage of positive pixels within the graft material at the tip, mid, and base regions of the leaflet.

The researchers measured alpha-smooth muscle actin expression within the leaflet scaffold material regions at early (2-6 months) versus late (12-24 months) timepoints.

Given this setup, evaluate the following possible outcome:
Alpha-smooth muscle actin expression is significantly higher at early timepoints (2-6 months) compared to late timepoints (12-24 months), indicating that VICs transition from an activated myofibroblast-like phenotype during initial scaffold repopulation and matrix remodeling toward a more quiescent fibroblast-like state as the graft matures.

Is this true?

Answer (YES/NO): YES